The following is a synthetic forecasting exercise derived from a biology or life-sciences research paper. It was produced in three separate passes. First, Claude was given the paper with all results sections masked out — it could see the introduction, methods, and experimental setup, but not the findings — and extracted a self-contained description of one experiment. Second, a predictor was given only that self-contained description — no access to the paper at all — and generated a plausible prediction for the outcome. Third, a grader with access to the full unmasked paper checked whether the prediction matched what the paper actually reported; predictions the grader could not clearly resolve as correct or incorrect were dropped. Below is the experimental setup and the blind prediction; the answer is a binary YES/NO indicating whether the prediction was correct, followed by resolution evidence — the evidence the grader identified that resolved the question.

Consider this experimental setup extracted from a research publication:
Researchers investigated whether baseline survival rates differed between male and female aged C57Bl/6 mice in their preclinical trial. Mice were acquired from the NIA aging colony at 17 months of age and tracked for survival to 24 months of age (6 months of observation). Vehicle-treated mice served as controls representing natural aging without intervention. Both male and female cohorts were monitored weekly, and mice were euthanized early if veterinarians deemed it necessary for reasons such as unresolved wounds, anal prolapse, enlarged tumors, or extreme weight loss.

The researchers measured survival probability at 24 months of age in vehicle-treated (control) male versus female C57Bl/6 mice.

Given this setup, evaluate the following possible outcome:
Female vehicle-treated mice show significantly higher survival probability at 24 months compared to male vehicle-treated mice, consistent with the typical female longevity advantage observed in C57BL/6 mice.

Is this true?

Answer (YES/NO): NO